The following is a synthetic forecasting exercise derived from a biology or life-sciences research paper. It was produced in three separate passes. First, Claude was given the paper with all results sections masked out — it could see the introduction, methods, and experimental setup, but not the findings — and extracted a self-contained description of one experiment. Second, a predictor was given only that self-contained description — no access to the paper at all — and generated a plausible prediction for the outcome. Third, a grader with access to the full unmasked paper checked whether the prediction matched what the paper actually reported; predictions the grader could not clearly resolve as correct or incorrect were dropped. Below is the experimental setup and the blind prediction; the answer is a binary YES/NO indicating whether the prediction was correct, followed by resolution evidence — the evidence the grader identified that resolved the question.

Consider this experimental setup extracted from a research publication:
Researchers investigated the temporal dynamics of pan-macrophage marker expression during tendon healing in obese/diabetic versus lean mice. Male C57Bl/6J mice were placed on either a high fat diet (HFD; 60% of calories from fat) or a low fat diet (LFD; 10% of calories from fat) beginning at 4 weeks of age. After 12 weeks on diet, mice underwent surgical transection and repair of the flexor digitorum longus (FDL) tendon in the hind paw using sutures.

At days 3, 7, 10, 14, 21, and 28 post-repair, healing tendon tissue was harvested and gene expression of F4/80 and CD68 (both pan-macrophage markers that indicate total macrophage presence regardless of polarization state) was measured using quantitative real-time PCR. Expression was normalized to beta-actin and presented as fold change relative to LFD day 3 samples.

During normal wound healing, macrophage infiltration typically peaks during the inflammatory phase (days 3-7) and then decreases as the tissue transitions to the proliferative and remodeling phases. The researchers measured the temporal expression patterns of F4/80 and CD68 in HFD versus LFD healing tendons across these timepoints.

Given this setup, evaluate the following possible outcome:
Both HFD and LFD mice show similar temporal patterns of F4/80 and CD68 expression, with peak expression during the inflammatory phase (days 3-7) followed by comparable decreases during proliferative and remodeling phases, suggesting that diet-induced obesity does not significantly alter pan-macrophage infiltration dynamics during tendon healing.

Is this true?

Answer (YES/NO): NO